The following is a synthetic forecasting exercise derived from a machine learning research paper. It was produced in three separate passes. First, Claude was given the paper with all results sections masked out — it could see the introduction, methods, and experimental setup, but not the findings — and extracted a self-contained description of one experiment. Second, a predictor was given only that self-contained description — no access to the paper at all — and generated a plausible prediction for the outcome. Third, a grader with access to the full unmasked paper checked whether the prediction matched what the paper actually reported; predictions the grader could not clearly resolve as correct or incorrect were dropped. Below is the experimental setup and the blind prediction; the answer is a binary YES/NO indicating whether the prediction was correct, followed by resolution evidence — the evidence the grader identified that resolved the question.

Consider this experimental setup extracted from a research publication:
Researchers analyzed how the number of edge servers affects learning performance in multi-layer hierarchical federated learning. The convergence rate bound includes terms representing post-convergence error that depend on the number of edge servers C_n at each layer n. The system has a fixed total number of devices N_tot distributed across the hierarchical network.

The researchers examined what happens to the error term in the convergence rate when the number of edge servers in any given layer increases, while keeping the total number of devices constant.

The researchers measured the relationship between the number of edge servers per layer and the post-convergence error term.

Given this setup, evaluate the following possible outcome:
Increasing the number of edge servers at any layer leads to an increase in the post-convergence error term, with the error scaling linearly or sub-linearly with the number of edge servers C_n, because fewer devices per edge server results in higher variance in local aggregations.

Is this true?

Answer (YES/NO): YES